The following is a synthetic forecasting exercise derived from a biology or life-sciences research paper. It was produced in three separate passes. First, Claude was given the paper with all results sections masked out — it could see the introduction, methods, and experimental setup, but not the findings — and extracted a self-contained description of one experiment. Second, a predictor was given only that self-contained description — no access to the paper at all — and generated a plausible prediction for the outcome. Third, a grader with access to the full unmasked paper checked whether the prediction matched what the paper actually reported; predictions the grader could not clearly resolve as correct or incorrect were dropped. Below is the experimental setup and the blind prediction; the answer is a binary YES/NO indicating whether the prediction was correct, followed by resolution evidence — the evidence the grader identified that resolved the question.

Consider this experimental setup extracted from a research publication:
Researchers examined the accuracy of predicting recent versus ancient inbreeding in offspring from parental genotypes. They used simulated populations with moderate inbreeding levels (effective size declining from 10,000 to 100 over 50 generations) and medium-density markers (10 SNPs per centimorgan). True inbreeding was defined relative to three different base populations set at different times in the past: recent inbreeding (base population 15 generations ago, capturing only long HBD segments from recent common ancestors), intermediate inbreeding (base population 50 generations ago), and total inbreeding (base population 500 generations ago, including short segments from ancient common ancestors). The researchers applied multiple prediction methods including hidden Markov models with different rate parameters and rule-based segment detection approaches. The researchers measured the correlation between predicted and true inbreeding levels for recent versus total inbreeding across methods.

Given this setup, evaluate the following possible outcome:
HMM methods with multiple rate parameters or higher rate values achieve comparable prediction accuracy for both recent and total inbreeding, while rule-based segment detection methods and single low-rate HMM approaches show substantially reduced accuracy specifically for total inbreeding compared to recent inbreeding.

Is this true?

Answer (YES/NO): NO